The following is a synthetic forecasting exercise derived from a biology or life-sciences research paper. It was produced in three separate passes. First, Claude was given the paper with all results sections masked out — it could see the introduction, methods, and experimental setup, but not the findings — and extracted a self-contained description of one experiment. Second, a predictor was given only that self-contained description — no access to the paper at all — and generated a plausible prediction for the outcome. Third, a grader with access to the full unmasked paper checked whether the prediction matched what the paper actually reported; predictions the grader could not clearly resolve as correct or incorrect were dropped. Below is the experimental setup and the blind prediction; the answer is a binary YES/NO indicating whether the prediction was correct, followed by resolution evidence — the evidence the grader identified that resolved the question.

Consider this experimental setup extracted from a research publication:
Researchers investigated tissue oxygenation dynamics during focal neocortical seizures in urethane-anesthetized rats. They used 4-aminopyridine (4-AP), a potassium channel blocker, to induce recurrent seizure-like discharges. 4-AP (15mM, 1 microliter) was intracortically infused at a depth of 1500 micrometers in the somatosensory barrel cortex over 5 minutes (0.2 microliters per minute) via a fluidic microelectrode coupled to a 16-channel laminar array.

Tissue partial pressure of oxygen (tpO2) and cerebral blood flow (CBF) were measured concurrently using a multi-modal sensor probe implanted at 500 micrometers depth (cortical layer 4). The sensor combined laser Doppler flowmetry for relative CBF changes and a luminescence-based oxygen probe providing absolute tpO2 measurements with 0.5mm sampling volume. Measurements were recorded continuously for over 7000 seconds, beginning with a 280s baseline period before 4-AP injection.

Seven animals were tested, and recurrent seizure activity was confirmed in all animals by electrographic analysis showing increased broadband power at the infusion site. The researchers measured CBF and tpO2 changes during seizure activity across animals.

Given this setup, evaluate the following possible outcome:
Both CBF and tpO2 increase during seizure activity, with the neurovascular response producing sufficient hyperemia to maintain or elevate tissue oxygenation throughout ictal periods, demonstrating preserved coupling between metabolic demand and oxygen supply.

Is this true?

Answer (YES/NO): NO